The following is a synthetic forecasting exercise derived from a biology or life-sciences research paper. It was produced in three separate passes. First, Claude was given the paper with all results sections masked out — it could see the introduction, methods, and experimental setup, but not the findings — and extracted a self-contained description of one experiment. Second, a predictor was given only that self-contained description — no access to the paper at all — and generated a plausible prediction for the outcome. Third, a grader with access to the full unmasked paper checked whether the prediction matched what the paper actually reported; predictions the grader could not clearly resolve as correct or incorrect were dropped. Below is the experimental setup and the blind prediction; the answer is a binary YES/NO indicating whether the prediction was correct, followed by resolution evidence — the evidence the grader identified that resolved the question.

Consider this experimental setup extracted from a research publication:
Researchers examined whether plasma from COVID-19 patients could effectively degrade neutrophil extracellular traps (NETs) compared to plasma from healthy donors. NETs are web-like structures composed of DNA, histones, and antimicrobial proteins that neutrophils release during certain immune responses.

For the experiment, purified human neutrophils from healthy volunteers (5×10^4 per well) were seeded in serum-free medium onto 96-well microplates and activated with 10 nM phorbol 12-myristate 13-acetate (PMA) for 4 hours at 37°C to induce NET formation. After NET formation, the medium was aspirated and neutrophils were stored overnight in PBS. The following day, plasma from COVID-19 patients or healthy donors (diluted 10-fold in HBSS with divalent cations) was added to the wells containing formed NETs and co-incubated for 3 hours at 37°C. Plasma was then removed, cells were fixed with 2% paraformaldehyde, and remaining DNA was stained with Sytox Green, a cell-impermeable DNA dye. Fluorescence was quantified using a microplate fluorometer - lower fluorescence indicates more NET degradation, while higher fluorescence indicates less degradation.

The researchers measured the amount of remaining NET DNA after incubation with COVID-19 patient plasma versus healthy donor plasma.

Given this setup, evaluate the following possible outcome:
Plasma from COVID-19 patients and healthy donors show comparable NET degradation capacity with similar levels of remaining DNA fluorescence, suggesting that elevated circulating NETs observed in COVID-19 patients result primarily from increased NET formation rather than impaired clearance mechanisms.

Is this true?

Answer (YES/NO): NO